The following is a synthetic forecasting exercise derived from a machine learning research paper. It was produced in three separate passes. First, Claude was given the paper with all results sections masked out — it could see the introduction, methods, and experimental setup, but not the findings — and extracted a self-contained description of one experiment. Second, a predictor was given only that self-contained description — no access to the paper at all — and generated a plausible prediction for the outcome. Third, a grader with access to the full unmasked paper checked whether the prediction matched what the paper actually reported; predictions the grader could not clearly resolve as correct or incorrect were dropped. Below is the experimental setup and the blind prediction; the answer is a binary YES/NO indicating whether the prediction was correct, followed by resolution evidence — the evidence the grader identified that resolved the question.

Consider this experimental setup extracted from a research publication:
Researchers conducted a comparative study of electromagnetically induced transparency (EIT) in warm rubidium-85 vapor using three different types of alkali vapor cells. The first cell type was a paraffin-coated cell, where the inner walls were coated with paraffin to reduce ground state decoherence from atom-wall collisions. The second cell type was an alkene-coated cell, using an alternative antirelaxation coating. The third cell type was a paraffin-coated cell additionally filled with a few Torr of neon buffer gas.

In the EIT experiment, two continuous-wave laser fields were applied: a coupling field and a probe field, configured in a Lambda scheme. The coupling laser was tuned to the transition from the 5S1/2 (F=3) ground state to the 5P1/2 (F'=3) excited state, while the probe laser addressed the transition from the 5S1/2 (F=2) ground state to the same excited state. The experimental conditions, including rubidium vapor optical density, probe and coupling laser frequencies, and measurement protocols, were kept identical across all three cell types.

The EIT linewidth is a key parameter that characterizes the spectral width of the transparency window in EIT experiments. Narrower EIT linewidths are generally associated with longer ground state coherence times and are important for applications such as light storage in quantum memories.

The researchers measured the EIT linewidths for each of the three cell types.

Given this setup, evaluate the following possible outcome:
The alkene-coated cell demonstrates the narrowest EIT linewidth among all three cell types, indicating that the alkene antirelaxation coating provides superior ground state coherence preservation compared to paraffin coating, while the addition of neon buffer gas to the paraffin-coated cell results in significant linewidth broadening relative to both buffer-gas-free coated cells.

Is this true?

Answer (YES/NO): NO